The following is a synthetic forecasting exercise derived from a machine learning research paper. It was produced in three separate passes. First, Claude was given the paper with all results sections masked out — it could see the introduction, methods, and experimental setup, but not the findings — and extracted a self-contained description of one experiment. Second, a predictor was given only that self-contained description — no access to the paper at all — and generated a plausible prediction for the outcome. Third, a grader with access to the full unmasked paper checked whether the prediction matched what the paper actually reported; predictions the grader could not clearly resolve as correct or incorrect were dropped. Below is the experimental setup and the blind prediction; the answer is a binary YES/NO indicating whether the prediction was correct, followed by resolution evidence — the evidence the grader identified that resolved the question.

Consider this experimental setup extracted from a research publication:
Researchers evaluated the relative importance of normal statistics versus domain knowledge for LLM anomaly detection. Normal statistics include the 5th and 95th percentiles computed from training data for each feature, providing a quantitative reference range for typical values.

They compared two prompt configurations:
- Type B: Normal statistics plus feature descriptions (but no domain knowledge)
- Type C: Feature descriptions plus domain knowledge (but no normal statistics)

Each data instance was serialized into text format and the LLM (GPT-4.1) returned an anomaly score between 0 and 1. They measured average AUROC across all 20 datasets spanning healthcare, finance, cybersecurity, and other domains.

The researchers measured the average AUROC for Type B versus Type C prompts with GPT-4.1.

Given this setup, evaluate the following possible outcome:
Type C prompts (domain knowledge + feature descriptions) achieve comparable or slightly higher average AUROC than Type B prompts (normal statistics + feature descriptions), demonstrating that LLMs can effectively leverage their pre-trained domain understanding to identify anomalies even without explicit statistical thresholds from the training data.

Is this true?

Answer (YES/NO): NO